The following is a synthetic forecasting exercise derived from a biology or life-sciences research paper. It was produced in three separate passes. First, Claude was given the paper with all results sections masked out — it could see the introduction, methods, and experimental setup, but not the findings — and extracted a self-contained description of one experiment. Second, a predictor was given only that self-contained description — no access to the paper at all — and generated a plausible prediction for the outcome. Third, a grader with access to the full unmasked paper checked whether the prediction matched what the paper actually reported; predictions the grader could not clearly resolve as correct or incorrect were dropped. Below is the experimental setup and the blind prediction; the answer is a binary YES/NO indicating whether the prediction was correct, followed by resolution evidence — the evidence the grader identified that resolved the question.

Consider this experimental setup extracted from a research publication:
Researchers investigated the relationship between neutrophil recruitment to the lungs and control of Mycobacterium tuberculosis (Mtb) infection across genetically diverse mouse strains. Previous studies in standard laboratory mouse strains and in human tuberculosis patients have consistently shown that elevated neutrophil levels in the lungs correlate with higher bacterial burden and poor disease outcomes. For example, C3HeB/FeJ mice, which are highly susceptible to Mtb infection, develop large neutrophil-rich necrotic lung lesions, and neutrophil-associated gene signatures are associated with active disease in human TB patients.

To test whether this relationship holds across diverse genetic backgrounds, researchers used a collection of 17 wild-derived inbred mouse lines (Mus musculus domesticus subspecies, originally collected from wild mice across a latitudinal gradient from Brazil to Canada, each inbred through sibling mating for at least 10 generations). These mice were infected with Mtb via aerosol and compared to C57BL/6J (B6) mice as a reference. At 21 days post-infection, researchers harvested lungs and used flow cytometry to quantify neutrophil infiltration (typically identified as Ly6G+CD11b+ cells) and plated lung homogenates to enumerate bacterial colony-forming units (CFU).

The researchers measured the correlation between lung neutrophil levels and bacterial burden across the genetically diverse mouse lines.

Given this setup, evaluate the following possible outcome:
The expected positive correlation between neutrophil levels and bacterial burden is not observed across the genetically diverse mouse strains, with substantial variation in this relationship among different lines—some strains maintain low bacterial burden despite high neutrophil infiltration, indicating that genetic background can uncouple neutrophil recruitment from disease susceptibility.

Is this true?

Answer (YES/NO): NO